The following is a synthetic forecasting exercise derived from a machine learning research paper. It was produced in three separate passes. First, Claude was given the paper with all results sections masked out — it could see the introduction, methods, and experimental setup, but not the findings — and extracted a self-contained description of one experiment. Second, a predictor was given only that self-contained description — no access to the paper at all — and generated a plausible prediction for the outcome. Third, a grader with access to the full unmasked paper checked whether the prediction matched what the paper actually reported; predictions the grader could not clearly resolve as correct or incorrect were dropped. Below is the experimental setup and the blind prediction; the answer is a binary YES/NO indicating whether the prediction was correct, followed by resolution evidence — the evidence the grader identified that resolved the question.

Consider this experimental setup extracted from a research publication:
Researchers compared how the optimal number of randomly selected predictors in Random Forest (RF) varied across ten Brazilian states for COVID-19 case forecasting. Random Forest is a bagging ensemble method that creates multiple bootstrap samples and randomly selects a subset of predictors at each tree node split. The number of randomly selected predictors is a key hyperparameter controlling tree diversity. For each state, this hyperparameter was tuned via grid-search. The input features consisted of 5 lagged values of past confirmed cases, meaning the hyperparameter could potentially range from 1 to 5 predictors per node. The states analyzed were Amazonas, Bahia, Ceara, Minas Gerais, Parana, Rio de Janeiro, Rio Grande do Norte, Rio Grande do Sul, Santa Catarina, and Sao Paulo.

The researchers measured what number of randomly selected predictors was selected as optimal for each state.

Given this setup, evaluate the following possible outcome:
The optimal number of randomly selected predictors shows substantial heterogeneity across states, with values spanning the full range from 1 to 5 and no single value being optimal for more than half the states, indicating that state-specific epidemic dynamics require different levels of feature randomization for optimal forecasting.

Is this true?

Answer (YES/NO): NO